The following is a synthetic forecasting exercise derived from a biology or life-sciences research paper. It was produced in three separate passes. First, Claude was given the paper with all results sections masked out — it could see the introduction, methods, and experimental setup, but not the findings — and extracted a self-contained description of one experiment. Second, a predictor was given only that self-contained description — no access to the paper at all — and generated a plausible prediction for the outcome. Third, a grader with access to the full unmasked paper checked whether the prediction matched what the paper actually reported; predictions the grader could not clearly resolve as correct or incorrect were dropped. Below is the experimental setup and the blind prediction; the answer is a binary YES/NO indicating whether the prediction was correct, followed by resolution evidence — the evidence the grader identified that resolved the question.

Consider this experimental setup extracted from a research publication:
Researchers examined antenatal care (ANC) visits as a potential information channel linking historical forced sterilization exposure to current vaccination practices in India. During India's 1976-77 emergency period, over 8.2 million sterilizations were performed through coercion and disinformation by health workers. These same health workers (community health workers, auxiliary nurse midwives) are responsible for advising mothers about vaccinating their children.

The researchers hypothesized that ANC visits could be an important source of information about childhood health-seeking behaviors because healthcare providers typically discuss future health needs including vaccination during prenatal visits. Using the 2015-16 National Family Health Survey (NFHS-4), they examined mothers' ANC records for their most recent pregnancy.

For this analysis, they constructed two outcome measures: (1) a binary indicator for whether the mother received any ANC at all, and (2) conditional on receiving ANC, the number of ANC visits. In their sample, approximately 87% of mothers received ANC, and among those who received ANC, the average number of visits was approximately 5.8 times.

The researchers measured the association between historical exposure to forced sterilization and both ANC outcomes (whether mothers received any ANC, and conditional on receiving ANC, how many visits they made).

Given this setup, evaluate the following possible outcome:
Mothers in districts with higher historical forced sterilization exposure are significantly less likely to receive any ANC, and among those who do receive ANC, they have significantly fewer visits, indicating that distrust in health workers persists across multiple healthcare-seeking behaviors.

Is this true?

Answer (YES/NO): YES